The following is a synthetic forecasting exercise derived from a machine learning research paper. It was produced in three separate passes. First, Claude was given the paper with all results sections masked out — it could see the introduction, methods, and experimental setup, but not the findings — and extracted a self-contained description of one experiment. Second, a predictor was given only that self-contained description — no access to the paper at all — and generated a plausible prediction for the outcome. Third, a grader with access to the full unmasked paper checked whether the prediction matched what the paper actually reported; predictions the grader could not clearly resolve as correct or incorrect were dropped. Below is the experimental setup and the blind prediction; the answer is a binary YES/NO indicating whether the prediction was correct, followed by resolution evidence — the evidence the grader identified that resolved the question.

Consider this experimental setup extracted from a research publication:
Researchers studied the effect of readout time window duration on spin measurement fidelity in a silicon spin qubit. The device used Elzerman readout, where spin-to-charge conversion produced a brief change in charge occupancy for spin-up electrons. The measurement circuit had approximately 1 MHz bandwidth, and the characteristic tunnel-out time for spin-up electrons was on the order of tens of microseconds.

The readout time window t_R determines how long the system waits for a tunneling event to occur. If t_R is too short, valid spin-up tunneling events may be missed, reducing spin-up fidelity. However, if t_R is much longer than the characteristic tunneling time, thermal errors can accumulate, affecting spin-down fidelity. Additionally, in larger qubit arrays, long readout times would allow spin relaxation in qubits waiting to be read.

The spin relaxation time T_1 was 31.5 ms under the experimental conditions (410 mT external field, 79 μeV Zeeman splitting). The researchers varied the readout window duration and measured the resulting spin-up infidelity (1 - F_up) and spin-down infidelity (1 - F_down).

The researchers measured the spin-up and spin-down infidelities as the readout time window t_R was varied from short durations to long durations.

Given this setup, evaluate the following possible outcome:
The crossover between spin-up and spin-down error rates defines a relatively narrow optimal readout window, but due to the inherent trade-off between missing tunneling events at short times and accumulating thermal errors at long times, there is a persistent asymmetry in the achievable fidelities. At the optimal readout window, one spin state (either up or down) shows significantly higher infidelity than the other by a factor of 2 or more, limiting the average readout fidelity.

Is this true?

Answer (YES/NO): YES